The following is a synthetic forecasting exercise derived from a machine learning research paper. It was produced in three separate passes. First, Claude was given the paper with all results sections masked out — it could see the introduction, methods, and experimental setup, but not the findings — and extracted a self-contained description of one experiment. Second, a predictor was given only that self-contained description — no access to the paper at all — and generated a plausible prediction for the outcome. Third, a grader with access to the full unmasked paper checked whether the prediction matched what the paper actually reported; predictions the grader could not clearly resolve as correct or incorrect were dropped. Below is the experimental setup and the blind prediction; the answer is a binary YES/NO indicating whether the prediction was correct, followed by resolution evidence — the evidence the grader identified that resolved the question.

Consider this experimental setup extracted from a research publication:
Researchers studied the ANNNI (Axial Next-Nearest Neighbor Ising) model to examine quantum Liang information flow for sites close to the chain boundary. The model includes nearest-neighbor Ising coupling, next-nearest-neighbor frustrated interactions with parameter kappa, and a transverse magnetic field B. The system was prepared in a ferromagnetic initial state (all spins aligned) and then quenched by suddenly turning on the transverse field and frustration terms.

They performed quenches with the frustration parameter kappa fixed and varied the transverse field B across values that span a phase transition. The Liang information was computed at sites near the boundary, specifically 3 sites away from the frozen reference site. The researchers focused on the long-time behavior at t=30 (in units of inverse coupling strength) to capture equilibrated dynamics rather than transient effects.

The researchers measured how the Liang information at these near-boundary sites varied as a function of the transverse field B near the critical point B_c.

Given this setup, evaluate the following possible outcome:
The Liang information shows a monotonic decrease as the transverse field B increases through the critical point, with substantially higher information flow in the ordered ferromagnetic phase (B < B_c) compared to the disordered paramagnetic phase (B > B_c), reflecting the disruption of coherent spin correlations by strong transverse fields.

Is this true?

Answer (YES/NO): NO